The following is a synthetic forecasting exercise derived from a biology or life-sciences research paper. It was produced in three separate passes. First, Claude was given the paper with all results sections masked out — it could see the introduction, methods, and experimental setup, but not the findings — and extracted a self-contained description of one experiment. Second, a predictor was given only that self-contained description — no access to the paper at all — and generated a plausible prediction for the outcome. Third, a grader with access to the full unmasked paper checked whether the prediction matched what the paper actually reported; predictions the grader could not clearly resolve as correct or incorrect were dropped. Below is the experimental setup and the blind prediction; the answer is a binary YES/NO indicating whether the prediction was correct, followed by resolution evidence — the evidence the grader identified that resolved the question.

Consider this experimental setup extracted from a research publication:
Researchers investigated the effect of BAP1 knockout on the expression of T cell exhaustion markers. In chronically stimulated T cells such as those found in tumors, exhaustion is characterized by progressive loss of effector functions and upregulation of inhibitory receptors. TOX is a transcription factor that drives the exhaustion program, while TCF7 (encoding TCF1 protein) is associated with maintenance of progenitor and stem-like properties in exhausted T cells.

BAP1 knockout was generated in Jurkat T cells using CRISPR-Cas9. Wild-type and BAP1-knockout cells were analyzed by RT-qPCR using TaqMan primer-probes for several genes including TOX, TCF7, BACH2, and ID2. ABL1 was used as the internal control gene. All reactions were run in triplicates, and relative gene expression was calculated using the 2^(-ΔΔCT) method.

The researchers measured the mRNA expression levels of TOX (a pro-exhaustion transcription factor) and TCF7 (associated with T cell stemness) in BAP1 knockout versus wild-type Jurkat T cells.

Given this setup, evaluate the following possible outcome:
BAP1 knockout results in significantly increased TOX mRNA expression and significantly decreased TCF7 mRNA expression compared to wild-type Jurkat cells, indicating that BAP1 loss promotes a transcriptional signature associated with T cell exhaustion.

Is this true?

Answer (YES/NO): NO